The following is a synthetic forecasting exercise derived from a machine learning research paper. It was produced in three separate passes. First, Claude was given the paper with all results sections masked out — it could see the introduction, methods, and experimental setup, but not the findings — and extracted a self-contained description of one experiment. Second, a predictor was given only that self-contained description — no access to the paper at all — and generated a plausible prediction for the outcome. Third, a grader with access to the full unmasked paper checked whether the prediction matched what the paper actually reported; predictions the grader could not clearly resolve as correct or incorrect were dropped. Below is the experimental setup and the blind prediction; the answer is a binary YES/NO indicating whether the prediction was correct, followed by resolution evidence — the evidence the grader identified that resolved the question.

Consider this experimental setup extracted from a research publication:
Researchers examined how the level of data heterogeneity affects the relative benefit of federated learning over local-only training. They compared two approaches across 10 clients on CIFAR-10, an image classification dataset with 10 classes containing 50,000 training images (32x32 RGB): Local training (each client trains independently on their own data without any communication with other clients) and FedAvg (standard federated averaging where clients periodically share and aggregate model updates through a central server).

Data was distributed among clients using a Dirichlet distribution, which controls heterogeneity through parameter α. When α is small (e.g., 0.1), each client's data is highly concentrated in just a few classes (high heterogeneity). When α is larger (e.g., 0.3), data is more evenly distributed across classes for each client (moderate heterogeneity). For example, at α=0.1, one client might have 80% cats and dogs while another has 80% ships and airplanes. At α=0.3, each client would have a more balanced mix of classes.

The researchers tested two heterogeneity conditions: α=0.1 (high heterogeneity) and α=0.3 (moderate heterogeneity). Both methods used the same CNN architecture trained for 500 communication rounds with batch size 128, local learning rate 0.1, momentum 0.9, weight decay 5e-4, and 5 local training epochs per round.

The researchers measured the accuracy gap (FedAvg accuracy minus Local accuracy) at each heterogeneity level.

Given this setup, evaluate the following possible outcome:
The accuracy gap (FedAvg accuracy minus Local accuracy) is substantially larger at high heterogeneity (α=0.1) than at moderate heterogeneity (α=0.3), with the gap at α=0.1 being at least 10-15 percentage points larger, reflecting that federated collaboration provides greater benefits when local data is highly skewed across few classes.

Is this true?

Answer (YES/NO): NO